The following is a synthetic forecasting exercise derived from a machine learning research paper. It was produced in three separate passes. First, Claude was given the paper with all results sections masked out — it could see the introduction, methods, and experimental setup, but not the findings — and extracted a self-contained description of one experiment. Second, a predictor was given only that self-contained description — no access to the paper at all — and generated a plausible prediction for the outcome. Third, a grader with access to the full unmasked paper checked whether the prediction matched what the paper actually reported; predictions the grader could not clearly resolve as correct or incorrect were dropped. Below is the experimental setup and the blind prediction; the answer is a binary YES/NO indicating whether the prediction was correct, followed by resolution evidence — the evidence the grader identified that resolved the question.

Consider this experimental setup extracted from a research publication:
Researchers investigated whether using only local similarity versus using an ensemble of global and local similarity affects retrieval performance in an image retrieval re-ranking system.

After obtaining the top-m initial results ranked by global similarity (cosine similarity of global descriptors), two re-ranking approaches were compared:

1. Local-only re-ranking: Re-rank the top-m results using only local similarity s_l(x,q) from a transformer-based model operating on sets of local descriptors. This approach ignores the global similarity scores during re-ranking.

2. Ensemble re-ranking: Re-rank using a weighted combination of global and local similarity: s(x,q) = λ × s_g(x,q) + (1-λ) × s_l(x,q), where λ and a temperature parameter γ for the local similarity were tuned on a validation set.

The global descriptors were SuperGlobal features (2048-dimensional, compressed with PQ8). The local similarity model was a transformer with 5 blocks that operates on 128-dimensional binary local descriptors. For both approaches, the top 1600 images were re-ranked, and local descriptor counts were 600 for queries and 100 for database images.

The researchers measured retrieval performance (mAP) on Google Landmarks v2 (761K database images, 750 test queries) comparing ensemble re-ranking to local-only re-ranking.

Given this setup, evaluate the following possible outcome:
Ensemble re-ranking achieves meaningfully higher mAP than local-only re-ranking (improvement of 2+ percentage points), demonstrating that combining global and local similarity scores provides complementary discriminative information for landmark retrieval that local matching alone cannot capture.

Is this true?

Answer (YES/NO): YES